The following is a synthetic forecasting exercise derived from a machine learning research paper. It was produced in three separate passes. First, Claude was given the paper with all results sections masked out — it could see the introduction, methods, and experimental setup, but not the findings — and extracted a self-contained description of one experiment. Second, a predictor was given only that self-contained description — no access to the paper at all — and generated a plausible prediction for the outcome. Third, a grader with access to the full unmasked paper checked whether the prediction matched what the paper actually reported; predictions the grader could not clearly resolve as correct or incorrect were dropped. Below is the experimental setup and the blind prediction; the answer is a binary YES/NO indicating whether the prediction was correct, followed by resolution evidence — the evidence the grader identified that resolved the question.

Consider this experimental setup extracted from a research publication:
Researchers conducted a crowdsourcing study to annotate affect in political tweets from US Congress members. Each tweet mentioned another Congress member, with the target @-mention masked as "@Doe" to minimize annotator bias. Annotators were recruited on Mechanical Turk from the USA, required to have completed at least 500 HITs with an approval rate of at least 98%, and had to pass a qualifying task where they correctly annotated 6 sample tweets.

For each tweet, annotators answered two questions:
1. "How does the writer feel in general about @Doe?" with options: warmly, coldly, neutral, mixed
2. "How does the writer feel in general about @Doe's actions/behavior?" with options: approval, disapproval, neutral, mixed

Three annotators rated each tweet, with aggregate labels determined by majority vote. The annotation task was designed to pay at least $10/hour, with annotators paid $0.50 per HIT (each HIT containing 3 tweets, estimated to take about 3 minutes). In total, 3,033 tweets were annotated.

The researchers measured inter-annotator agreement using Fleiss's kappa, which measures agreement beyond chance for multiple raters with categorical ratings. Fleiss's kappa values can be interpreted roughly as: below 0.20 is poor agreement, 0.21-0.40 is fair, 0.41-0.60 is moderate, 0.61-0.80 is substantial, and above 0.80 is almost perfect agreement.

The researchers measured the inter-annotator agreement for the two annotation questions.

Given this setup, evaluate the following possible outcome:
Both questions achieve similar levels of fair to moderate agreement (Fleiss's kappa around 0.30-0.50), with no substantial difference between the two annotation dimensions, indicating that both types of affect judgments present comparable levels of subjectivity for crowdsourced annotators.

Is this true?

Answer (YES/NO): NO